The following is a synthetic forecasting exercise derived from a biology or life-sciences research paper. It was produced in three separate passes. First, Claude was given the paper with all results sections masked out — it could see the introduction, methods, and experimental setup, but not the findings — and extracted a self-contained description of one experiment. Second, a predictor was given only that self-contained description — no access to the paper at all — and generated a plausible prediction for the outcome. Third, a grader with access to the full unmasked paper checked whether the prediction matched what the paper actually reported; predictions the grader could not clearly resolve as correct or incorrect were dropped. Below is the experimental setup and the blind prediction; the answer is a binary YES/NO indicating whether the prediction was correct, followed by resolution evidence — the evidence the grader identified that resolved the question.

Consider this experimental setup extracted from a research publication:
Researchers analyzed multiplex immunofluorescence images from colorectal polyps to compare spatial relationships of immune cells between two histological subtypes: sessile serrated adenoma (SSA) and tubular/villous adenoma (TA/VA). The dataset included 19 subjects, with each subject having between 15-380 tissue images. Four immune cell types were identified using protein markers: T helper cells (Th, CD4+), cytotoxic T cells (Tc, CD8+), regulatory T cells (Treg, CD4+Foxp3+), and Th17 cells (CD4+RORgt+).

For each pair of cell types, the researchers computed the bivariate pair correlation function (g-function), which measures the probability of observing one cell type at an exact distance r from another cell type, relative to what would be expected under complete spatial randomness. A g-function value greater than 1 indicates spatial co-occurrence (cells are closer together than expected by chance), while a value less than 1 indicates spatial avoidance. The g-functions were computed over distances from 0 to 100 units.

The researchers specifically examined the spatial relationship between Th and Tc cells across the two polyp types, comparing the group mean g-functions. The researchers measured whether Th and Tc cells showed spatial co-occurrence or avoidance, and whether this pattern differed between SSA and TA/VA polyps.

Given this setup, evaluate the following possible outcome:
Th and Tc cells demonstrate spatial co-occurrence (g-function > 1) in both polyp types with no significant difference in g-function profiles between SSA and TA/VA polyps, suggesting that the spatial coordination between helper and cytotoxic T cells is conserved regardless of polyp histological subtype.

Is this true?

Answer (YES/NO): NO